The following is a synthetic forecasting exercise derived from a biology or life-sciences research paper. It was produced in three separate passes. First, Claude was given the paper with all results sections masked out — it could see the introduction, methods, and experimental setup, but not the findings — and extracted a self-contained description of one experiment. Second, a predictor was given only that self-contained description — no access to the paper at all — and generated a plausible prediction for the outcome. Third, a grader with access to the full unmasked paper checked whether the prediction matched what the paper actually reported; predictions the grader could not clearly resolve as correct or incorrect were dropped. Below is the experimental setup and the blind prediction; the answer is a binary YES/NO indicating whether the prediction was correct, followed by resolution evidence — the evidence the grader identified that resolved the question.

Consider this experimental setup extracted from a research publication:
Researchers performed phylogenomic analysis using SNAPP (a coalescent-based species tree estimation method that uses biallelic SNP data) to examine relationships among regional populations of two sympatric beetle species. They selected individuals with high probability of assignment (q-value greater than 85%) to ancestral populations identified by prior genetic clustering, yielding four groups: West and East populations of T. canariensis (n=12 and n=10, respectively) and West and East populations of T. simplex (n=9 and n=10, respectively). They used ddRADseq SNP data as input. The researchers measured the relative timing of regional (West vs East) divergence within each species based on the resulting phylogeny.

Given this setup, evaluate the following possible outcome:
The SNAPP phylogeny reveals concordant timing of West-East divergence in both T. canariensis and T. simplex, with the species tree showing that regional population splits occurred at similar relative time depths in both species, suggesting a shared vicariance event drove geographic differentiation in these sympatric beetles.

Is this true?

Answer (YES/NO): NO